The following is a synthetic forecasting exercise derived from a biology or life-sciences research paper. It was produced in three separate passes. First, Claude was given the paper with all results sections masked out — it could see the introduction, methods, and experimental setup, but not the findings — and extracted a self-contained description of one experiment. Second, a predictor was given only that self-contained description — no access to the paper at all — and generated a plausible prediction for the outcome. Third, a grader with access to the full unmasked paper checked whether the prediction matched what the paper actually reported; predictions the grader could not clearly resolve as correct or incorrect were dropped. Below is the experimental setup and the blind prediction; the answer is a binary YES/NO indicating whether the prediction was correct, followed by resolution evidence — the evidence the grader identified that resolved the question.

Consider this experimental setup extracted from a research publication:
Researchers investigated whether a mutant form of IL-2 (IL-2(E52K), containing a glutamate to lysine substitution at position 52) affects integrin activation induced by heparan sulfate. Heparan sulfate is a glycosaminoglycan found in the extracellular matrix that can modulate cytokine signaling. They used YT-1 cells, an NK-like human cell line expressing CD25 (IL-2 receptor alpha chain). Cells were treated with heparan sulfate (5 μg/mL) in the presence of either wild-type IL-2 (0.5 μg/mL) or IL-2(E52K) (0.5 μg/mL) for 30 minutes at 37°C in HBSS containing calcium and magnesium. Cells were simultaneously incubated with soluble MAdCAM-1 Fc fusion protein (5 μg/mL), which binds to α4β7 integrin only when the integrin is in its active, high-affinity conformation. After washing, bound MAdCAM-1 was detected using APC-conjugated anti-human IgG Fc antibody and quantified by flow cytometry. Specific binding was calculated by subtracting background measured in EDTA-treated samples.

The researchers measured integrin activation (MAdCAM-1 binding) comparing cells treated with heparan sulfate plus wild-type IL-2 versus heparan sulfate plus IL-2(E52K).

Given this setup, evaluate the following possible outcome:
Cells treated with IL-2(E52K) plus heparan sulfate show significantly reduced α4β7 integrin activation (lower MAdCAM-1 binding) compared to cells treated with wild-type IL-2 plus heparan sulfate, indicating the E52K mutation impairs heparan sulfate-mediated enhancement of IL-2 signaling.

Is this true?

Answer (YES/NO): YES